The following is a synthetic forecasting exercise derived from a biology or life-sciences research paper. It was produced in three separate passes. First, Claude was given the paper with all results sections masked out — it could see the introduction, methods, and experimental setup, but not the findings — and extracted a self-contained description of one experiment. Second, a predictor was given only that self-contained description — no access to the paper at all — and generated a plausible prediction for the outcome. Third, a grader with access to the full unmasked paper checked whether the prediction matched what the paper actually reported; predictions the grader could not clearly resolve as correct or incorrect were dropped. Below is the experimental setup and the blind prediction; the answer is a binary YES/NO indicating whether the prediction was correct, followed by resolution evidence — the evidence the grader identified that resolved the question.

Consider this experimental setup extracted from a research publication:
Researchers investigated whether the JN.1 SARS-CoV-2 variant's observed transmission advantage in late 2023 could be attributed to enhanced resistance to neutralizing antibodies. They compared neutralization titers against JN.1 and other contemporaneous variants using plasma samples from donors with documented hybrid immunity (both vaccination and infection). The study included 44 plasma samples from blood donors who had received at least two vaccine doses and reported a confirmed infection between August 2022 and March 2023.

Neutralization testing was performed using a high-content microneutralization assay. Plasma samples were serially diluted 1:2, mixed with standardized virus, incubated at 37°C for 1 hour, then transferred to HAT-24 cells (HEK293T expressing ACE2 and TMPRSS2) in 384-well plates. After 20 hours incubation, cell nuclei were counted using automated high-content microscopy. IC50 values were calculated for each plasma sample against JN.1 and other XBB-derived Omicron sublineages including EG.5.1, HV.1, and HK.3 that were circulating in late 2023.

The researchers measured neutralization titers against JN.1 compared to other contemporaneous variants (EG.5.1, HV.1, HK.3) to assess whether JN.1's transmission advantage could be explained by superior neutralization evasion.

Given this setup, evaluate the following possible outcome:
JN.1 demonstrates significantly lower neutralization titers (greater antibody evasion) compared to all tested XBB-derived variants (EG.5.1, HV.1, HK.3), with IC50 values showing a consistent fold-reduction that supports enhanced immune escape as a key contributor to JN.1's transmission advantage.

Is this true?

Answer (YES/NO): NO